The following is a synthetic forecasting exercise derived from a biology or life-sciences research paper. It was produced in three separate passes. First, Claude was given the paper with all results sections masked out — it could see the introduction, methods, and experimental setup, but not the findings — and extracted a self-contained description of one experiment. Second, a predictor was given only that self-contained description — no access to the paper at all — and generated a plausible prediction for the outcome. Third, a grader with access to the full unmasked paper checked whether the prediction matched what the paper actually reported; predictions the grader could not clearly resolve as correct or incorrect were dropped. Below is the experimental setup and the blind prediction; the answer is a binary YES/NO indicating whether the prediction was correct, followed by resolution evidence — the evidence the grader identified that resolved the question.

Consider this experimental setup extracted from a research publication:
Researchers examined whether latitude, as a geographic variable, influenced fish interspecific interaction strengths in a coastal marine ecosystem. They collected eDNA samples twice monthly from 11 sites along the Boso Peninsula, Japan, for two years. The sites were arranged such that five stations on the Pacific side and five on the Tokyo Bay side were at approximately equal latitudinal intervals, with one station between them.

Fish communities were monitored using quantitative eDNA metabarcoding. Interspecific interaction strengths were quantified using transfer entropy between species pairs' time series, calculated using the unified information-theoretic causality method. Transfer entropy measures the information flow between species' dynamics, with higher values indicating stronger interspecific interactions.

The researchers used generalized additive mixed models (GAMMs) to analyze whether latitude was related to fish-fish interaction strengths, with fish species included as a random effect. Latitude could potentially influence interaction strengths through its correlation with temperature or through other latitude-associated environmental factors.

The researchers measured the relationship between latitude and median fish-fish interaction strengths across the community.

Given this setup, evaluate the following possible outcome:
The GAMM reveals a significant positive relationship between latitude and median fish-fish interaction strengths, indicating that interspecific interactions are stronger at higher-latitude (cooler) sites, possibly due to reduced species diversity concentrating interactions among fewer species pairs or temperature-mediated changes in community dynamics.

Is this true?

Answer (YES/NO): NO